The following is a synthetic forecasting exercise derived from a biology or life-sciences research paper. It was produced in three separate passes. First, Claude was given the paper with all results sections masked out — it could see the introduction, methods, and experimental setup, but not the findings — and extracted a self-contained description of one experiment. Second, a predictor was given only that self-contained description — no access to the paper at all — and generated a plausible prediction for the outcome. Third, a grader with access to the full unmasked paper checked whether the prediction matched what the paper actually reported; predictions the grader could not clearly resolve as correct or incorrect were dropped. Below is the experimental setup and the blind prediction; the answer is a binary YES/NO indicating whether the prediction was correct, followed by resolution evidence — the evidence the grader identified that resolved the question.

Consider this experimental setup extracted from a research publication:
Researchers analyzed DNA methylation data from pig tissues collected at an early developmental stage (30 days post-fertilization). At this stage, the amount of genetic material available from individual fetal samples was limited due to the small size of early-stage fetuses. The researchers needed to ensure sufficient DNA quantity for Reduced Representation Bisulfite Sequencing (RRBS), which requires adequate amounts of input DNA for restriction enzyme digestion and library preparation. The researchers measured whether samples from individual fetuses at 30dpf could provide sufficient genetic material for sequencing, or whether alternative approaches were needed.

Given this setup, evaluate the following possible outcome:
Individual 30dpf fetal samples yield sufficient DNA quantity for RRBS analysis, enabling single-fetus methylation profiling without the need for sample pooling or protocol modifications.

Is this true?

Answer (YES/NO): NO